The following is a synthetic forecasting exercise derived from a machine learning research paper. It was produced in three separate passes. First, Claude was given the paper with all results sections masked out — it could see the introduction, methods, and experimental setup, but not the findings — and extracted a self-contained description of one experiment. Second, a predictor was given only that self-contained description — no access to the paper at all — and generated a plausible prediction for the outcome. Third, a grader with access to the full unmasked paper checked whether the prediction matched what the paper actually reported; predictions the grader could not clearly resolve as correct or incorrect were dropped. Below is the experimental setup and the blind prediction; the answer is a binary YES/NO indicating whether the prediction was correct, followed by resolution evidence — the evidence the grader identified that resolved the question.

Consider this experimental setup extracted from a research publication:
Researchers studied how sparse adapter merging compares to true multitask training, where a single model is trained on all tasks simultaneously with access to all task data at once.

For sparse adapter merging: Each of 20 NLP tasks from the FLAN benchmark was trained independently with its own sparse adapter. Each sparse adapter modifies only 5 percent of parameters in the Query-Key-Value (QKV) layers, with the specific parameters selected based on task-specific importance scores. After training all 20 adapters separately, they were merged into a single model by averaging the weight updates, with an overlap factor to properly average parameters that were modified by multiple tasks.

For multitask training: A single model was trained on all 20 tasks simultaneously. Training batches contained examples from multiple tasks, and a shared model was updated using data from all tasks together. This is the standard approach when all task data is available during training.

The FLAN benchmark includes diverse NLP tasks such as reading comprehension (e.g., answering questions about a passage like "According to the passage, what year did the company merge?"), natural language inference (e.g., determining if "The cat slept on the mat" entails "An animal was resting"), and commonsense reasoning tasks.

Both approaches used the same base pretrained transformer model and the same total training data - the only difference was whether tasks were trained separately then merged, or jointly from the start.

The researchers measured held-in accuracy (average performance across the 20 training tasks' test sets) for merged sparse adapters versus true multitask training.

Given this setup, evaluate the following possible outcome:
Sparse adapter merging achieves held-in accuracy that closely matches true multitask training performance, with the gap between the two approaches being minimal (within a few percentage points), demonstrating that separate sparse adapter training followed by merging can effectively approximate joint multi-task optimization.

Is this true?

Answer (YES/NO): NO